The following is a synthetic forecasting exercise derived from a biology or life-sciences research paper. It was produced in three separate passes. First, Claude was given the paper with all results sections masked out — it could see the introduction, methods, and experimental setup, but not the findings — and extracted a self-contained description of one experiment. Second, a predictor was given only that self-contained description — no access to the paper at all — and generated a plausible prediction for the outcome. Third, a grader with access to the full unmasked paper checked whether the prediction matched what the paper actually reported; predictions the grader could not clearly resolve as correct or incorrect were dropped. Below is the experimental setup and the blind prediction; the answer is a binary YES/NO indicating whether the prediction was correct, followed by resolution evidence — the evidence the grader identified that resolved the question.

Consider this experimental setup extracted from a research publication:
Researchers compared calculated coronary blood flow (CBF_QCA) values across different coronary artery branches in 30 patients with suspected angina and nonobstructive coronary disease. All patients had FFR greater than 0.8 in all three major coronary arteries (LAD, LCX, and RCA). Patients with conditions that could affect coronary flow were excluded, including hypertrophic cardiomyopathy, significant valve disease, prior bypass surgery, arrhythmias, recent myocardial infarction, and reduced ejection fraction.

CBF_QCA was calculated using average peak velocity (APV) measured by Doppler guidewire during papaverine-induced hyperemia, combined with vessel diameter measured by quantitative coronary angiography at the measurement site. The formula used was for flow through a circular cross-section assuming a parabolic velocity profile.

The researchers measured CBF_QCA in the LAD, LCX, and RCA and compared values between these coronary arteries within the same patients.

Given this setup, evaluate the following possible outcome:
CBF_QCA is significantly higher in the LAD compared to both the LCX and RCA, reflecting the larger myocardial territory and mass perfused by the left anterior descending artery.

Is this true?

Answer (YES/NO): NO